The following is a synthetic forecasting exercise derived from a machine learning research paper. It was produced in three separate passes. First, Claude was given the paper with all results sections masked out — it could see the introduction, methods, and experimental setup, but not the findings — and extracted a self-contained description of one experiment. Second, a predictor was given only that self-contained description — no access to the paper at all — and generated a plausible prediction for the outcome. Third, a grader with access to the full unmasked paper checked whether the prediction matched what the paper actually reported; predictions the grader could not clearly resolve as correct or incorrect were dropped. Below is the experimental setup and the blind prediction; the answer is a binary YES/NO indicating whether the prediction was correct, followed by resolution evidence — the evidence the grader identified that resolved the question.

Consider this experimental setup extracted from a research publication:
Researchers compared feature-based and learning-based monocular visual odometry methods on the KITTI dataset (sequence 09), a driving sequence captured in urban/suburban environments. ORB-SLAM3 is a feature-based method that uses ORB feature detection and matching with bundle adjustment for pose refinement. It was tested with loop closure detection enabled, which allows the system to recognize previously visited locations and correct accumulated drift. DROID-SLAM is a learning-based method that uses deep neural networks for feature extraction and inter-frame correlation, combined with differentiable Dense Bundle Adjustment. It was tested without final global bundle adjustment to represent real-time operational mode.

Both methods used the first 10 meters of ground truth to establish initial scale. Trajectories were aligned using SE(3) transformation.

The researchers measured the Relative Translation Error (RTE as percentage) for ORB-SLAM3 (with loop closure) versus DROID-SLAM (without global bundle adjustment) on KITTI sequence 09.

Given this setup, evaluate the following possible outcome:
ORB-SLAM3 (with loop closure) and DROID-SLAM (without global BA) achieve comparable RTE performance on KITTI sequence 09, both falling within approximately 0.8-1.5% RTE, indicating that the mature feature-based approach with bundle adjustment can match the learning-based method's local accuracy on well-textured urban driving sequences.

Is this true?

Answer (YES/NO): NO